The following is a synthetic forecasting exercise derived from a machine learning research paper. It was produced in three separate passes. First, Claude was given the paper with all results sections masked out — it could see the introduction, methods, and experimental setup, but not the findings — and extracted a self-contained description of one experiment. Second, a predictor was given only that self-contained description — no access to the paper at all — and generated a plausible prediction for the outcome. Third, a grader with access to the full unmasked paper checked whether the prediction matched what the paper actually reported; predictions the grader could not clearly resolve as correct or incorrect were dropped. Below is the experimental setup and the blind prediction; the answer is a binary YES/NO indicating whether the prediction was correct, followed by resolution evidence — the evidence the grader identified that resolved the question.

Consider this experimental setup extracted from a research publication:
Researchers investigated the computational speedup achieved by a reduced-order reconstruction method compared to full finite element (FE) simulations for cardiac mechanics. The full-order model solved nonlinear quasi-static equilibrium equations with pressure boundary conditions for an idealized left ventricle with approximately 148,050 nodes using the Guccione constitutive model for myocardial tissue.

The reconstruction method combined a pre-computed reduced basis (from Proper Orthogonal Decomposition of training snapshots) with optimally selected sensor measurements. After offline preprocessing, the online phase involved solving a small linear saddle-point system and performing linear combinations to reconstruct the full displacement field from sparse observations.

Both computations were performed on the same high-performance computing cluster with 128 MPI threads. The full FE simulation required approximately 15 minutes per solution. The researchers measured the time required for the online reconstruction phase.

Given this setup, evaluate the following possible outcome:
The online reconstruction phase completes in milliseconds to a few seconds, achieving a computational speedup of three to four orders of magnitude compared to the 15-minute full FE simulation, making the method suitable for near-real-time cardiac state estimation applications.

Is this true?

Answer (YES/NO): YES